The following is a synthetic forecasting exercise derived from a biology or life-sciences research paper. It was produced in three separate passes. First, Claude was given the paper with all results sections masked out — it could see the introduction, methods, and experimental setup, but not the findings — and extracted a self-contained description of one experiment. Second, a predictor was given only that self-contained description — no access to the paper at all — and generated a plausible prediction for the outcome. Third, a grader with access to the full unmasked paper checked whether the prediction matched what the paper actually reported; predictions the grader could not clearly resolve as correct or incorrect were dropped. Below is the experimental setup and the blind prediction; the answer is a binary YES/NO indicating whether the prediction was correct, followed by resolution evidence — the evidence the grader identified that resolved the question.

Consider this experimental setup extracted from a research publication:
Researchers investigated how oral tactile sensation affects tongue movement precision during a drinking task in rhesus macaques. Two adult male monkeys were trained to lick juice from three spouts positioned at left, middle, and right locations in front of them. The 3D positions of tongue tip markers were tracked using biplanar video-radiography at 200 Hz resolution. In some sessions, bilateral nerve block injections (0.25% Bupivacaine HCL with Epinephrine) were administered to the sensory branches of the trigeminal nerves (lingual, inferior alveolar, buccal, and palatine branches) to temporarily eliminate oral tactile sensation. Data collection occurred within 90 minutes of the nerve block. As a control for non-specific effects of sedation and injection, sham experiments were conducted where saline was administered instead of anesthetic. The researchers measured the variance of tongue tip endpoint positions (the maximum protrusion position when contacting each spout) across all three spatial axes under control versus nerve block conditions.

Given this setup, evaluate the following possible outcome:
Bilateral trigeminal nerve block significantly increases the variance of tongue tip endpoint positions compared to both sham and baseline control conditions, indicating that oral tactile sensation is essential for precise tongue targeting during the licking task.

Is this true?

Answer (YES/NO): YES